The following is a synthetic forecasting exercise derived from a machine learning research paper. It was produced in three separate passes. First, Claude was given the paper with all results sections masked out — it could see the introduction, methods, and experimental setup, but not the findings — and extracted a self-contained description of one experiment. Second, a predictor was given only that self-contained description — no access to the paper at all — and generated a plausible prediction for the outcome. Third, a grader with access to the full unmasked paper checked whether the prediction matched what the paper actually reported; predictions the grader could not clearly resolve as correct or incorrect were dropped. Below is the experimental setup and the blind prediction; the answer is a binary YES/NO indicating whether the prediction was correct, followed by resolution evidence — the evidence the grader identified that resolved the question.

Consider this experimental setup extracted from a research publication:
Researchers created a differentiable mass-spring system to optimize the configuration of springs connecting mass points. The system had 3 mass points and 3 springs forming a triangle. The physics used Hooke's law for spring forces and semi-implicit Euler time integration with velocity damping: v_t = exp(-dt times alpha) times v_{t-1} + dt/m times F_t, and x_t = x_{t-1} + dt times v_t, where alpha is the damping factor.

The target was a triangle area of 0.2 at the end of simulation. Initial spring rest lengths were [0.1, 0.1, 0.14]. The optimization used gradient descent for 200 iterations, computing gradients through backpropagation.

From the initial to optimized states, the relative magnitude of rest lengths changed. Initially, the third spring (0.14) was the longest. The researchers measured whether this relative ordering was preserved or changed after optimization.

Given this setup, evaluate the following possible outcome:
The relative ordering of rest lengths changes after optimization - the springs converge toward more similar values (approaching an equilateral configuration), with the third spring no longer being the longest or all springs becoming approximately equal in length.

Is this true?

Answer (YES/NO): YES